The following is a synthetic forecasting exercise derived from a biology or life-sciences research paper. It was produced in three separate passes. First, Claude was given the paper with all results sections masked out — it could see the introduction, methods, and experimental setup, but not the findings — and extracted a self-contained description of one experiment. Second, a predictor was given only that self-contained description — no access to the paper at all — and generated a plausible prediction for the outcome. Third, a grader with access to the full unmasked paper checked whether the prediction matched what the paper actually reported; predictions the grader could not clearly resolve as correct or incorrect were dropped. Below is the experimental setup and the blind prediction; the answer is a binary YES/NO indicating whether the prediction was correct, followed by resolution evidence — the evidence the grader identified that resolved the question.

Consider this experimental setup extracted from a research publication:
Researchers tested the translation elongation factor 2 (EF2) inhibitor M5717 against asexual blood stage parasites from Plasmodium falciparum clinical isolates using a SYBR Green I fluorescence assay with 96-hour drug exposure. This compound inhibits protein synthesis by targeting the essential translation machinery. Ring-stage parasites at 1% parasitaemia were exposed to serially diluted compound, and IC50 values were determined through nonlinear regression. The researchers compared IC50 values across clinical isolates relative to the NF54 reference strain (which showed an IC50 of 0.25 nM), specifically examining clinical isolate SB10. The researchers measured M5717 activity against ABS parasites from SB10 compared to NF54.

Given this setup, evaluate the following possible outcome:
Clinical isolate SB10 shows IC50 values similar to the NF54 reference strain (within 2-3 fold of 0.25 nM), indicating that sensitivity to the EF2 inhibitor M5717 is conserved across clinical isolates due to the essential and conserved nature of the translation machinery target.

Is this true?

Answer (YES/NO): NO